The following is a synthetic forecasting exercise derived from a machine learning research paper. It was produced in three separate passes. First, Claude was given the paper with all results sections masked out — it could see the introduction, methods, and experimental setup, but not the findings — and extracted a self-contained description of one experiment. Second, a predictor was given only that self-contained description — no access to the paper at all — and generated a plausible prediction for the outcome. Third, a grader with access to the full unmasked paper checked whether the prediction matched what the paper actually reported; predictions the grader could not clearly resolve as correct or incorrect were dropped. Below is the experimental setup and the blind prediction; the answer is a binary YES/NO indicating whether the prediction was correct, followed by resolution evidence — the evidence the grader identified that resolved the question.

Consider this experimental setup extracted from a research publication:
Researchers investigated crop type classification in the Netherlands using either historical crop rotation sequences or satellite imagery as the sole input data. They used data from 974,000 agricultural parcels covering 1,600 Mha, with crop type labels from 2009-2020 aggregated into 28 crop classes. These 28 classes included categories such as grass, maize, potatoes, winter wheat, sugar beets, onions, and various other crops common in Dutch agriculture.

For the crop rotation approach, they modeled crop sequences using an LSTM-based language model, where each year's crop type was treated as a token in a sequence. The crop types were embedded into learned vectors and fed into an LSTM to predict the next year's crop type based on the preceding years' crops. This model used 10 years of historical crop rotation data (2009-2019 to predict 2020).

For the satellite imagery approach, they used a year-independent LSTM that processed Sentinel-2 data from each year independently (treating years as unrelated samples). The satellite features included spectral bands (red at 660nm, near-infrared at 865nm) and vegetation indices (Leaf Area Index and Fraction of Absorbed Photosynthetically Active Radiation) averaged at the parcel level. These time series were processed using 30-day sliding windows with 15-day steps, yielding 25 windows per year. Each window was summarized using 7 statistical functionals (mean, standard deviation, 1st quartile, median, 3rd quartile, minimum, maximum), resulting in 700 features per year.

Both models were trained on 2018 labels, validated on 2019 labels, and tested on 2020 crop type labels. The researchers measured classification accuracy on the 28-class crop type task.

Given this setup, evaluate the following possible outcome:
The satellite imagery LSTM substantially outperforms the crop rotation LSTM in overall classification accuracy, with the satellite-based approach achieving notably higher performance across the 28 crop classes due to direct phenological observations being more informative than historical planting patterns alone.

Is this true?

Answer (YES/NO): YES